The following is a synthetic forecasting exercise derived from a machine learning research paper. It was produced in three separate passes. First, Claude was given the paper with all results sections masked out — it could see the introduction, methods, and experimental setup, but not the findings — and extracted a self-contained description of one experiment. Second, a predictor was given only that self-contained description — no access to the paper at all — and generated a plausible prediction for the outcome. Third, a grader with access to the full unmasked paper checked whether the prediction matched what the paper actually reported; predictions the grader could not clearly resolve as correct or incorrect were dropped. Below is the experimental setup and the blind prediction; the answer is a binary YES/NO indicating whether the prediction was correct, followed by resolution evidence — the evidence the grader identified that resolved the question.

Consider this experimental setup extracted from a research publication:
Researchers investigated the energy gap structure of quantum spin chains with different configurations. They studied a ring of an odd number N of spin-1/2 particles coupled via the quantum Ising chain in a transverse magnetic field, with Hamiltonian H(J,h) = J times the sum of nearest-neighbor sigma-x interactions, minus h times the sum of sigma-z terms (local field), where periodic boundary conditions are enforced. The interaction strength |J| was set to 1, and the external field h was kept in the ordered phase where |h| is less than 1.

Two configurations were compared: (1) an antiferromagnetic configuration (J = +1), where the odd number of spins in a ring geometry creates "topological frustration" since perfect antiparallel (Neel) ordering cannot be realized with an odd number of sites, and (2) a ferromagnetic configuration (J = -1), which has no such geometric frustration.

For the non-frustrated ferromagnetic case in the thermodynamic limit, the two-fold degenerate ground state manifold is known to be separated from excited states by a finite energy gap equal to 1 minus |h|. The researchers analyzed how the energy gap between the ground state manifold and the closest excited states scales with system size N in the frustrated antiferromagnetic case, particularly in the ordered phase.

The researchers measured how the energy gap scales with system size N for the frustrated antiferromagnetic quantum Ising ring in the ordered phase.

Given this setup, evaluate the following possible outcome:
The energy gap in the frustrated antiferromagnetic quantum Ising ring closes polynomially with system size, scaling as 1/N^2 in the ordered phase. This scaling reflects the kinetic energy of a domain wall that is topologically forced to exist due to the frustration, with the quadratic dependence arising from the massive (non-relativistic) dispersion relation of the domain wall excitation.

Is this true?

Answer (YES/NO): YES